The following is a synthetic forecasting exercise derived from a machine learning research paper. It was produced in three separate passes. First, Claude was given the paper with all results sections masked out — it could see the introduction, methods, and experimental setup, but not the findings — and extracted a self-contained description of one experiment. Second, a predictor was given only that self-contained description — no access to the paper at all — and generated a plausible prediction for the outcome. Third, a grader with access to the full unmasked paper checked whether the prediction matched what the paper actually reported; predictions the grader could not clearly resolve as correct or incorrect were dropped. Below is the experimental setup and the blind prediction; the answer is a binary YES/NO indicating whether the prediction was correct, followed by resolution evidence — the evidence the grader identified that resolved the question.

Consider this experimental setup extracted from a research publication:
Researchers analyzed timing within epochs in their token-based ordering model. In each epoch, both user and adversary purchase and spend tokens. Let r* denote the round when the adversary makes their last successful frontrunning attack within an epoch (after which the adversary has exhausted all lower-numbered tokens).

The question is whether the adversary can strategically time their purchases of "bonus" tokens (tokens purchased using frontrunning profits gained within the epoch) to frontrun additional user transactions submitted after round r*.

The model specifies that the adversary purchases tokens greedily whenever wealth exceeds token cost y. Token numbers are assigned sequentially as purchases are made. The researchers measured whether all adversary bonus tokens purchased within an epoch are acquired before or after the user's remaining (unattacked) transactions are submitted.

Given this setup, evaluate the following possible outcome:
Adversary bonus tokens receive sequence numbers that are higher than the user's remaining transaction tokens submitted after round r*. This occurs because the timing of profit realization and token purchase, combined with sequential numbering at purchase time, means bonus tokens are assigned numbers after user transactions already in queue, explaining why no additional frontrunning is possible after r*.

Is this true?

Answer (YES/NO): NO